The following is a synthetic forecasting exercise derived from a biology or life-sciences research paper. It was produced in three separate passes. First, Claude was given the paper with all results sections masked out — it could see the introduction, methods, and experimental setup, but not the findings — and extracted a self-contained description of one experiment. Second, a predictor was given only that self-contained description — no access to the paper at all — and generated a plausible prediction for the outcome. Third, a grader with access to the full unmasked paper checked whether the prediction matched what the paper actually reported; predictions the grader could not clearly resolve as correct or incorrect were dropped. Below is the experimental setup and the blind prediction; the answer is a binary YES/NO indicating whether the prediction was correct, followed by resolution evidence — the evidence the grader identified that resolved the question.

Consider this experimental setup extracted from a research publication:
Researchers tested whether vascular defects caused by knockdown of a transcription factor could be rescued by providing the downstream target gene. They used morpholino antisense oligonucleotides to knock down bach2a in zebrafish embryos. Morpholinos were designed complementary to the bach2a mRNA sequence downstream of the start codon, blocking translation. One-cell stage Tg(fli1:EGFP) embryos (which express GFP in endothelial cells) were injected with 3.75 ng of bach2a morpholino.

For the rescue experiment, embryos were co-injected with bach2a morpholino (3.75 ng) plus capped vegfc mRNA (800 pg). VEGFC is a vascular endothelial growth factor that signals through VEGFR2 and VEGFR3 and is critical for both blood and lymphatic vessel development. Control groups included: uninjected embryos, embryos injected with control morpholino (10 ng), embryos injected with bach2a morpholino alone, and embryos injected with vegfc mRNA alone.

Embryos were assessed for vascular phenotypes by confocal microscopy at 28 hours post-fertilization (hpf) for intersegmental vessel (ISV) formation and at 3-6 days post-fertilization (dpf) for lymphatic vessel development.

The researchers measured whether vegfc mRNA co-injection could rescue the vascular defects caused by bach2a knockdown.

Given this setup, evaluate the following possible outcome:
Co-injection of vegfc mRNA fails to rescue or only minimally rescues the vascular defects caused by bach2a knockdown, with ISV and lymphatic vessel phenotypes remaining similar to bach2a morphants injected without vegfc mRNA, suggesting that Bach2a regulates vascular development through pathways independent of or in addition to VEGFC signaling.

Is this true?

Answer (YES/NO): NO